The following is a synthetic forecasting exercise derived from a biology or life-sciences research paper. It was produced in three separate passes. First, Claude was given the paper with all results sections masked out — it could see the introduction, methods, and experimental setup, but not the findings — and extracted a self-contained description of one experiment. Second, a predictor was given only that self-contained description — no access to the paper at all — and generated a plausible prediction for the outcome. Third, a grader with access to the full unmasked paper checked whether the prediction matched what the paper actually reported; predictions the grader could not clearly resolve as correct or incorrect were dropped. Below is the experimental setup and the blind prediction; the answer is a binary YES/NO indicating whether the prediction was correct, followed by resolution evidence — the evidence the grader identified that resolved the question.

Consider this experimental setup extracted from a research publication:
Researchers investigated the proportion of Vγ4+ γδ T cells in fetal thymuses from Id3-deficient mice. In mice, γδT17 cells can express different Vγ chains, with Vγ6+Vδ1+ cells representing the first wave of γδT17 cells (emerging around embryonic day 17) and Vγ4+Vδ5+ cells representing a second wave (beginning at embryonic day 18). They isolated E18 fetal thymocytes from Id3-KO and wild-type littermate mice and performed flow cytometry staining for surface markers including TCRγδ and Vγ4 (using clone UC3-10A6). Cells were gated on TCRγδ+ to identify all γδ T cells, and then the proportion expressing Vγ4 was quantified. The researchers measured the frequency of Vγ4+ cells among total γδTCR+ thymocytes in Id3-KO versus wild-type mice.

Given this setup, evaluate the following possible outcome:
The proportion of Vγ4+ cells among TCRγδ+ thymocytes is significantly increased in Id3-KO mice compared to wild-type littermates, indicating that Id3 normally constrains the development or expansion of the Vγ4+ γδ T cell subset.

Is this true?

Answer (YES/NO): NO